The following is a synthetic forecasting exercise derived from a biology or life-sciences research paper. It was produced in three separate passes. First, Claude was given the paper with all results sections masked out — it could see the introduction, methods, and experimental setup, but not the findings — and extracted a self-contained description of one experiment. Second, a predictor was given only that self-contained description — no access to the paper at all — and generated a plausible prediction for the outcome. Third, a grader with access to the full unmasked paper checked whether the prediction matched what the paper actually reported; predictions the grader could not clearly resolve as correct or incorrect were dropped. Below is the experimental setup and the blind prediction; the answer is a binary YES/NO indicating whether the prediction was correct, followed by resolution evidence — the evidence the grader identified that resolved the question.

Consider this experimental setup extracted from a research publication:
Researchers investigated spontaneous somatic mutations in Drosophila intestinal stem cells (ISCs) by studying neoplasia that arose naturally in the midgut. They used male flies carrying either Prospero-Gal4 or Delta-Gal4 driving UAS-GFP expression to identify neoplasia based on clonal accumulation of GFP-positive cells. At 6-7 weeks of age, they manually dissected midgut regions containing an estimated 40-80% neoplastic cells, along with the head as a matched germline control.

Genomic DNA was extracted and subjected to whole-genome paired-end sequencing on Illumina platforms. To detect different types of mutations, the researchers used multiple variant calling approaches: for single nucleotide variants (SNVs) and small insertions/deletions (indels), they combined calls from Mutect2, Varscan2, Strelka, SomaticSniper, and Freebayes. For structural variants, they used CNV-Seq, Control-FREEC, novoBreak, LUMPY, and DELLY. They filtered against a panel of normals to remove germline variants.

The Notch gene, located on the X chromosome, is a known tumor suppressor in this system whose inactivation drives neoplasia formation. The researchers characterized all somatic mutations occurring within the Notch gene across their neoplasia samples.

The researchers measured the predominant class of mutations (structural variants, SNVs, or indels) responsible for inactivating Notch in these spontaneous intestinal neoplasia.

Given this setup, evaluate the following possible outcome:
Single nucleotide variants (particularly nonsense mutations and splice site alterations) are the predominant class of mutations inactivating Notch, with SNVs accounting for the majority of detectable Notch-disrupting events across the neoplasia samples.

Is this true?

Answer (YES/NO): NO